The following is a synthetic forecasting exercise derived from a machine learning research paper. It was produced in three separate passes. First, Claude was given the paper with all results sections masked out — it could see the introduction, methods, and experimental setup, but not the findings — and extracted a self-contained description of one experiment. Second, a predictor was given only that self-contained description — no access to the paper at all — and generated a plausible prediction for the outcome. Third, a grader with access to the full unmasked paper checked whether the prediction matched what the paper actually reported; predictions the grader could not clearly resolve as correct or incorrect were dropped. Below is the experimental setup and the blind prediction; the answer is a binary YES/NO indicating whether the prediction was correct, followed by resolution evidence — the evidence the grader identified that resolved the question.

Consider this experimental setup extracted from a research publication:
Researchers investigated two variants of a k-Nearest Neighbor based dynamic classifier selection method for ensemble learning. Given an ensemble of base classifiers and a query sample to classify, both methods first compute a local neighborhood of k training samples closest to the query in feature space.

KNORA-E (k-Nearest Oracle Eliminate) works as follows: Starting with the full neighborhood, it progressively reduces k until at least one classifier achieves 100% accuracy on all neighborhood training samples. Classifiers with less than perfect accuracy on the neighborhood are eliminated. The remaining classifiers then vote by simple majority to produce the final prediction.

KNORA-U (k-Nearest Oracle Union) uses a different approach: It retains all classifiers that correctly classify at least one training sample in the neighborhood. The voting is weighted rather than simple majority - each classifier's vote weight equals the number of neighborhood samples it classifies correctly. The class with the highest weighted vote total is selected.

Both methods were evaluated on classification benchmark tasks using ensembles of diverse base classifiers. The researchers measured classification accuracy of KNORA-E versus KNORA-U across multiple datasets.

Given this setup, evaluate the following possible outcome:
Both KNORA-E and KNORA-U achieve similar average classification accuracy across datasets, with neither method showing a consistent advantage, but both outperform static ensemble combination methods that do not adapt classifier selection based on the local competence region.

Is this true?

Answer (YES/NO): NO